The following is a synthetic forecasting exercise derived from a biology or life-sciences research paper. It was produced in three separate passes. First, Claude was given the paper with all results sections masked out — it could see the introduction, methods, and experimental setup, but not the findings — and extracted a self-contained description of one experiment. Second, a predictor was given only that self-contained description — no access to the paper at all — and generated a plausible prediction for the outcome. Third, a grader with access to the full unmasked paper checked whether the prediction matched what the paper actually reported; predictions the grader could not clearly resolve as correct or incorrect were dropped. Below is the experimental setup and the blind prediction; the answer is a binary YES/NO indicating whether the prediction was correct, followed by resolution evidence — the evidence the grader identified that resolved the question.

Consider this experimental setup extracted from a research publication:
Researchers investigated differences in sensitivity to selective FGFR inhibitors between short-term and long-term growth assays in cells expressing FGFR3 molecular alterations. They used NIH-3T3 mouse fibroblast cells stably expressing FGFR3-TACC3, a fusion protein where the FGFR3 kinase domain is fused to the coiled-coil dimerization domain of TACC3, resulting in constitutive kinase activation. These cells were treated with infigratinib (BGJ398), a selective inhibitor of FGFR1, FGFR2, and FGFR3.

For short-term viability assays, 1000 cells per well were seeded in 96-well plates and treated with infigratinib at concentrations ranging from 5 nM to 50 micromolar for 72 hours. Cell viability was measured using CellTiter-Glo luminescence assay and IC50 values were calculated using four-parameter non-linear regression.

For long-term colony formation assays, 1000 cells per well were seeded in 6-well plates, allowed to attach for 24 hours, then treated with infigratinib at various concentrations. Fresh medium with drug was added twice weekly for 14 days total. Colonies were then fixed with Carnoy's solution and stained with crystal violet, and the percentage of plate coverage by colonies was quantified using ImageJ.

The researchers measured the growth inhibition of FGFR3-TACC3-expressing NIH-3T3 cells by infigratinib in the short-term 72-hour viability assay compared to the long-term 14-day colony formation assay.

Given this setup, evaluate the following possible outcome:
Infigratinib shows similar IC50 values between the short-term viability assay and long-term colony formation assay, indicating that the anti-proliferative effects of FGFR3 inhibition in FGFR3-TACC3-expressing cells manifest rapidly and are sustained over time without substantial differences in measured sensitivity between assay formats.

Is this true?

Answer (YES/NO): NO